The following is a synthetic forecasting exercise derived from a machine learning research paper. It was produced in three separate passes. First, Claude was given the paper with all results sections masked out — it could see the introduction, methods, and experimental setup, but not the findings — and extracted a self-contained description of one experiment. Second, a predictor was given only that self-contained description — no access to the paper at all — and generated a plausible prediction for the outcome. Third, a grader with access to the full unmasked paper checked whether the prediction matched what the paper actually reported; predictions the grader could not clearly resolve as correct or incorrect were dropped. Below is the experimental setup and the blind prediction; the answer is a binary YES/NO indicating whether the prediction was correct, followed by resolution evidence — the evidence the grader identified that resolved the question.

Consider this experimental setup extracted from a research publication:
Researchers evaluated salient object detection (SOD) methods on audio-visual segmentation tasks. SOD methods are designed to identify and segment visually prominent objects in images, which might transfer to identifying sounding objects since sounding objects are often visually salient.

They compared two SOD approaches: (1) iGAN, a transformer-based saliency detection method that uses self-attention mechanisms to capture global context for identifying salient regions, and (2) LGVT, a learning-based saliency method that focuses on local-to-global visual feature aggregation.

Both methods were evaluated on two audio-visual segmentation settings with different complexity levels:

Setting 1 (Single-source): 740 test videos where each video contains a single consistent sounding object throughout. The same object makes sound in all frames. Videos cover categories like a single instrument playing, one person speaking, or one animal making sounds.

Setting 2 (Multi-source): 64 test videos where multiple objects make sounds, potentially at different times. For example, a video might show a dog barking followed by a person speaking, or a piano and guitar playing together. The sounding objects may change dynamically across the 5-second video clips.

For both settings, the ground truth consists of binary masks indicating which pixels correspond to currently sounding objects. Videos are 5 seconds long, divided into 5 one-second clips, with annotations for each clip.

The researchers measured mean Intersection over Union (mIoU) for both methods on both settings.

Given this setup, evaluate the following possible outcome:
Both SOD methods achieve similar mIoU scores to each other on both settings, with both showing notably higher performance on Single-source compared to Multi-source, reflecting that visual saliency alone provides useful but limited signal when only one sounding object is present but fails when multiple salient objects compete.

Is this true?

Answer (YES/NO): NO